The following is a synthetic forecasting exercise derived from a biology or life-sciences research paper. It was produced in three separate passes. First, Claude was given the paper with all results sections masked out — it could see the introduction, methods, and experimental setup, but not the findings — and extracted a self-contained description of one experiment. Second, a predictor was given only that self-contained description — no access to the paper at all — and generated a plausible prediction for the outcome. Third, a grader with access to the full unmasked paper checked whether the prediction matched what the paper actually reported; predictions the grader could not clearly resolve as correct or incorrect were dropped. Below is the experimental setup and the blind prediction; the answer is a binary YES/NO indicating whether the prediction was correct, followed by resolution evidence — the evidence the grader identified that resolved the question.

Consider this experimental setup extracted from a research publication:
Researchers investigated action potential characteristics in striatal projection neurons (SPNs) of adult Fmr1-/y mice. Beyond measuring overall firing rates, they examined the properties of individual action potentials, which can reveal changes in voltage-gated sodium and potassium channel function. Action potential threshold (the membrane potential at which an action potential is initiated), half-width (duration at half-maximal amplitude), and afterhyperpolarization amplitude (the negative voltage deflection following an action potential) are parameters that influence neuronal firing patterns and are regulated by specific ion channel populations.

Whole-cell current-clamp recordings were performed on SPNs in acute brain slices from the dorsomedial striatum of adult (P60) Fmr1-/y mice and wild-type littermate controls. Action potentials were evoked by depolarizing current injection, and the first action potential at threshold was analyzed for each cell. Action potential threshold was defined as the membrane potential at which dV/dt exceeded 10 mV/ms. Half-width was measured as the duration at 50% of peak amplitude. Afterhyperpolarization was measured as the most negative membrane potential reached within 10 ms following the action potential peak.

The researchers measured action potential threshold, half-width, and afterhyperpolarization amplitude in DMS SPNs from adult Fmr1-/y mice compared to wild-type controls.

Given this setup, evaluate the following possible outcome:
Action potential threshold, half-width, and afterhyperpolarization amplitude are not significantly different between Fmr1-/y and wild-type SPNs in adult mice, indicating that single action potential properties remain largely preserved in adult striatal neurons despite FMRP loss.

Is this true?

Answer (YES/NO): NO